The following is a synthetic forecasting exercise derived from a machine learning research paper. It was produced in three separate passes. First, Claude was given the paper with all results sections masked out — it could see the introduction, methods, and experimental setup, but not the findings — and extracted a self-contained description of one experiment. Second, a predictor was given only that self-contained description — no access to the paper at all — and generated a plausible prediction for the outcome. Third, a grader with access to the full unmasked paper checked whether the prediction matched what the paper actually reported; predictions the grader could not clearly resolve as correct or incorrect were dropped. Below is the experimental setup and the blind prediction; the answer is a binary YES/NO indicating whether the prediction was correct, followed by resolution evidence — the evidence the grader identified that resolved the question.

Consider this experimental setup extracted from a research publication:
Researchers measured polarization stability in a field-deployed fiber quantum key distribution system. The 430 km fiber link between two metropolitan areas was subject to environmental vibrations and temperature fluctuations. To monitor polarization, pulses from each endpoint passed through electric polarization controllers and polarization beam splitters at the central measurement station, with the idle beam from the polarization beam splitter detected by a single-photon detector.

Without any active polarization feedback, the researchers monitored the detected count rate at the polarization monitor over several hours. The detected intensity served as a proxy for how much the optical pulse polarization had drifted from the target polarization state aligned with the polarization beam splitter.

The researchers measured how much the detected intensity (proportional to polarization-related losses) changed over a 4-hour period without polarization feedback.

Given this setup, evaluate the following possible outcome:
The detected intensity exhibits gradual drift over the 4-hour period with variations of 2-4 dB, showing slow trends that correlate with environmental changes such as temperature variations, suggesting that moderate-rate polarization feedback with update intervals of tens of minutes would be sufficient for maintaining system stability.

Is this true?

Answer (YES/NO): NO